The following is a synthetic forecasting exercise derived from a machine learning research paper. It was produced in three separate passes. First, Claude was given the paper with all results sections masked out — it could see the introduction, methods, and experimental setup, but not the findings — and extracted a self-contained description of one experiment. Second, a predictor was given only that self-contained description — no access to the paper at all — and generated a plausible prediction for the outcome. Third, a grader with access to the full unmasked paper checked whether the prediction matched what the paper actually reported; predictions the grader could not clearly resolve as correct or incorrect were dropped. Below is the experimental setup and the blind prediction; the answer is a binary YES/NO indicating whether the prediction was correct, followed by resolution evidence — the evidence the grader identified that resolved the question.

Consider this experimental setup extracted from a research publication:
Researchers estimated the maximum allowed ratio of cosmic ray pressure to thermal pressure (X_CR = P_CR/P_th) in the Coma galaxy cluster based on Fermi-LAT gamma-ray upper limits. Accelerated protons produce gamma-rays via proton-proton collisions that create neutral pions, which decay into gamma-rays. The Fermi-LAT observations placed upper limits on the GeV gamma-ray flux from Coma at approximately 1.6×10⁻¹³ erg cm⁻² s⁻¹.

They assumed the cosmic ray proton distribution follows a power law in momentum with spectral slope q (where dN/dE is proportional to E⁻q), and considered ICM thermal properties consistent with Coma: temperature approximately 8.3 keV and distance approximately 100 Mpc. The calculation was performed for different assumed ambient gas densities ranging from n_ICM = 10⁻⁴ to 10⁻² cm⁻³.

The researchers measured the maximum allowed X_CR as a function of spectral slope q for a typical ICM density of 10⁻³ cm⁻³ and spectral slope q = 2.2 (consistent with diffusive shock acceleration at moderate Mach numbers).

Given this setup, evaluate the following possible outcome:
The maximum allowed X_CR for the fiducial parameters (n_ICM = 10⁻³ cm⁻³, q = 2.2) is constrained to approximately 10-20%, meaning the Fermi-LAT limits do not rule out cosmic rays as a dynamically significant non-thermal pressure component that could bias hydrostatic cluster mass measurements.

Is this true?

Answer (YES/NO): NO